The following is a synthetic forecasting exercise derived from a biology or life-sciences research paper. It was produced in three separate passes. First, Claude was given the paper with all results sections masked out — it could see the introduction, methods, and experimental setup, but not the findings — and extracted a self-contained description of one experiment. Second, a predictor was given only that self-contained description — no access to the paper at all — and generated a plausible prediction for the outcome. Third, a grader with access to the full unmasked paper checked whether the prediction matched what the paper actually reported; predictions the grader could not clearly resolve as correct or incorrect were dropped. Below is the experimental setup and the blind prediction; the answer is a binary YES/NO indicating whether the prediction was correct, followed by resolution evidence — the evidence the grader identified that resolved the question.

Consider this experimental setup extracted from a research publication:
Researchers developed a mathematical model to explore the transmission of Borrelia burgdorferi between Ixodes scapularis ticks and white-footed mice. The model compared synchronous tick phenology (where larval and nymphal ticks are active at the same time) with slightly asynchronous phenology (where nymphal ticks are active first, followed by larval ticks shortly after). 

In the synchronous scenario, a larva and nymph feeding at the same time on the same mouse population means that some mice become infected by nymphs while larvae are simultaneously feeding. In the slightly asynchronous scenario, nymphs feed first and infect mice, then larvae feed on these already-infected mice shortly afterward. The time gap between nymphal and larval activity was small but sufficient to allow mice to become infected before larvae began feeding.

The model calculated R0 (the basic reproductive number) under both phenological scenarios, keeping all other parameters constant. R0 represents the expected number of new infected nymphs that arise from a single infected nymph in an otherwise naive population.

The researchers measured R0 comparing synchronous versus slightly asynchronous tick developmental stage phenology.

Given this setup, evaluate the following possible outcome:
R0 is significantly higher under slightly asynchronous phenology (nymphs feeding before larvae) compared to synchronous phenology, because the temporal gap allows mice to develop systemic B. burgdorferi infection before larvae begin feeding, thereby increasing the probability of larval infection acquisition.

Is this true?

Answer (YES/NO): YES